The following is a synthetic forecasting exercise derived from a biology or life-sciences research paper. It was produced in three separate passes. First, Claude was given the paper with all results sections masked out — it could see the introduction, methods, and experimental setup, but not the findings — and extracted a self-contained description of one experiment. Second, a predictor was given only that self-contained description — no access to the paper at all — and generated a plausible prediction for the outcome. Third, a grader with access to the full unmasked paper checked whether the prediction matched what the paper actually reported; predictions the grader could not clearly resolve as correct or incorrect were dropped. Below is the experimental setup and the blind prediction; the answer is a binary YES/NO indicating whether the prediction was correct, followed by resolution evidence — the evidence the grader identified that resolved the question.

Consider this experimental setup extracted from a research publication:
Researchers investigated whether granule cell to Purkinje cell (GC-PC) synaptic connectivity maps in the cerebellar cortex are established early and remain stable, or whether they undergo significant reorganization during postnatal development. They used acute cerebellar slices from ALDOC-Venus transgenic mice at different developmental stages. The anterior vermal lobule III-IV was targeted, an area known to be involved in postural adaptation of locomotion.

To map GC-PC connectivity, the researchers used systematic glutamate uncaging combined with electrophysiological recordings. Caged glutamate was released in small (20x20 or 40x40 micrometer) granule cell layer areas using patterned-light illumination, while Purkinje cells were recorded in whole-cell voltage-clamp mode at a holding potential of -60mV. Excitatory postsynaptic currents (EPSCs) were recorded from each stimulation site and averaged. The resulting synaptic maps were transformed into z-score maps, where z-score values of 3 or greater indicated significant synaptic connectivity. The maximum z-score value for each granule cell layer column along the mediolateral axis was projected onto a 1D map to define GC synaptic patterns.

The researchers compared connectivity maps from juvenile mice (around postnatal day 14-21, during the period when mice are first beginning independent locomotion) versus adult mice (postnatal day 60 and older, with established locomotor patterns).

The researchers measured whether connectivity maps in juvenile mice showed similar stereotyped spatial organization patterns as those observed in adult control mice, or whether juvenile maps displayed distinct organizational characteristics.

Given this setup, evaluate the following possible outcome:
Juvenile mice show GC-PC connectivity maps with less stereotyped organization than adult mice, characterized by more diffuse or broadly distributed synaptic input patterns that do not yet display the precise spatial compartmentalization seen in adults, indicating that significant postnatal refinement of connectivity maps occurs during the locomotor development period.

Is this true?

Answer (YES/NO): YES